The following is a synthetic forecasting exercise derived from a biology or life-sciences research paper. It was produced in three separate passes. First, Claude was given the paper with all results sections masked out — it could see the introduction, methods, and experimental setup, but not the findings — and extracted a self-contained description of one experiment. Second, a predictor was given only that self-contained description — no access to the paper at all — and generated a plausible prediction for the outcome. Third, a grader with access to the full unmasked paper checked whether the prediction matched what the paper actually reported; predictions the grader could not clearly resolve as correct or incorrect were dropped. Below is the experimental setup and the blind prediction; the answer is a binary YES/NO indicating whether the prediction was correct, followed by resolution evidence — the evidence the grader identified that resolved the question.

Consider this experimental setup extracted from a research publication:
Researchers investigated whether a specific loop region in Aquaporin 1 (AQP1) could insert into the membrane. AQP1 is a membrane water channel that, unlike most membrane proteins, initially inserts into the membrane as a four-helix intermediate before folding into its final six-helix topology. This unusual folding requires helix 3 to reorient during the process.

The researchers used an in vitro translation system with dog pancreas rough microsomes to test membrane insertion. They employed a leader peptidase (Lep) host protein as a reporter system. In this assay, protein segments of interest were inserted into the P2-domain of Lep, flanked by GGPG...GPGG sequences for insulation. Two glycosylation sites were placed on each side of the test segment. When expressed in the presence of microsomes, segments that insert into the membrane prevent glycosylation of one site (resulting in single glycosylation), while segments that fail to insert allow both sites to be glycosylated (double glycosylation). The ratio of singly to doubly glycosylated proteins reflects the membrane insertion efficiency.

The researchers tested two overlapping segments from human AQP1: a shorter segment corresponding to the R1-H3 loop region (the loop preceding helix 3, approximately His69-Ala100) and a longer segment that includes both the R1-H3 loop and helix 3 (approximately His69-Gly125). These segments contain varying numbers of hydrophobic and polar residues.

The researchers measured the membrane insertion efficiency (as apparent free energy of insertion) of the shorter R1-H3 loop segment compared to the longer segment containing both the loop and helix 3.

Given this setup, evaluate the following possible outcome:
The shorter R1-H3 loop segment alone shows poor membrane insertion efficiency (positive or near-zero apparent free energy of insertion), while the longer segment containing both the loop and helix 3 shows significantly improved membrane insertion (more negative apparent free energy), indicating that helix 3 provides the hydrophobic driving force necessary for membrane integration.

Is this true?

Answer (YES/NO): NO